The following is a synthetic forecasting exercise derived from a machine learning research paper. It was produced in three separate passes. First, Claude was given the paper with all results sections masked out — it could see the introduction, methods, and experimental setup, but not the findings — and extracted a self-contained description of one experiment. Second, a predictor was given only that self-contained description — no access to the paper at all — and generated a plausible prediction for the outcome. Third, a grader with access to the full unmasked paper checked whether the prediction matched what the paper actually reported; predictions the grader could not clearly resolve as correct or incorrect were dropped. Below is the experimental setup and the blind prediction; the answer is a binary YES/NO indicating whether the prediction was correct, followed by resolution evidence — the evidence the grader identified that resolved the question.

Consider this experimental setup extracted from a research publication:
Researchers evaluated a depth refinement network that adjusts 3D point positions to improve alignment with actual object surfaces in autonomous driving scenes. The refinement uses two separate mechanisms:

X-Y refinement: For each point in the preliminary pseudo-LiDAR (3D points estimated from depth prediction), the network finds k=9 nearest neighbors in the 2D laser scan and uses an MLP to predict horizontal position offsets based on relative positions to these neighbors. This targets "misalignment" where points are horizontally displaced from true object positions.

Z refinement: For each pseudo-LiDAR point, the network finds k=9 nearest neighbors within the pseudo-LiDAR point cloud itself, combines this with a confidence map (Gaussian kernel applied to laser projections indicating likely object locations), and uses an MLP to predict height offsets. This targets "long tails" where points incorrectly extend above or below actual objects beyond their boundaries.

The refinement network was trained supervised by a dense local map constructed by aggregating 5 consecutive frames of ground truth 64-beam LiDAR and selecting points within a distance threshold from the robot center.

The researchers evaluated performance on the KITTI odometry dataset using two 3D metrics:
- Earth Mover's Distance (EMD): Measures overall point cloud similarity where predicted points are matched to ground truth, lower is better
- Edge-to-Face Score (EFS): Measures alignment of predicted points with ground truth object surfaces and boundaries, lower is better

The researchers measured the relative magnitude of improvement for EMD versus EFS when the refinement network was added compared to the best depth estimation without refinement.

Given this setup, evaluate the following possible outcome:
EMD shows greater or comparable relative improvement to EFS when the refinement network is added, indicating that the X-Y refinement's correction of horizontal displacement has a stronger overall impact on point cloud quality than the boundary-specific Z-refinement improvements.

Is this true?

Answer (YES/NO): NO